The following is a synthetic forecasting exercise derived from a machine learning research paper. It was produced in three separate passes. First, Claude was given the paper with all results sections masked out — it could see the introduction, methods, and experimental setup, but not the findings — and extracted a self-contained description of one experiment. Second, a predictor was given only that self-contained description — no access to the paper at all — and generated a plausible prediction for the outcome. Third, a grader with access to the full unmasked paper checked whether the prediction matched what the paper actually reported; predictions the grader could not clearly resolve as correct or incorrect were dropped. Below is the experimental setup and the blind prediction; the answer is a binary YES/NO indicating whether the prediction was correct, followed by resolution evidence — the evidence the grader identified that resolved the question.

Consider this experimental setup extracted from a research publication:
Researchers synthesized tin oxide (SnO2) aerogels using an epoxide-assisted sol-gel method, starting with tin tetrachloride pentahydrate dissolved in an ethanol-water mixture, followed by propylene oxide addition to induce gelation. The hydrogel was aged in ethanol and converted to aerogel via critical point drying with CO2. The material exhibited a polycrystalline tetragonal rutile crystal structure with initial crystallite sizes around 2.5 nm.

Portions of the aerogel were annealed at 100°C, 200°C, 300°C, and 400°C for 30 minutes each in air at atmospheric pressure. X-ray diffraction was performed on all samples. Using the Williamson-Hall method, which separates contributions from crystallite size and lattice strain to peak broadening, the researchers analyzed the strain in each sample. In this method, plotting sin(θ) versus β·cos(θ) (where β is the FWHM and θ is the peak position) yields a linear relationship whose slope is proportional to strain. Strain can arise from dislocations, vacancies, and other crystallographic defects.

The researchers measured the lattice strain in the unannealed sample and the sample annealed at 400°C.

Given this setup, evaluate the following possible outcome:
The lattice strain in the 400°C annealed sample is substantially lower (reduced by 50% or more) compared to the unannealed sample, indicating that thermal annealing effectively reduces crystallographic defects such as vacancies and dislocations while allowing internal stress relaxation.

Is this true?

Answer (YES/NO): NO